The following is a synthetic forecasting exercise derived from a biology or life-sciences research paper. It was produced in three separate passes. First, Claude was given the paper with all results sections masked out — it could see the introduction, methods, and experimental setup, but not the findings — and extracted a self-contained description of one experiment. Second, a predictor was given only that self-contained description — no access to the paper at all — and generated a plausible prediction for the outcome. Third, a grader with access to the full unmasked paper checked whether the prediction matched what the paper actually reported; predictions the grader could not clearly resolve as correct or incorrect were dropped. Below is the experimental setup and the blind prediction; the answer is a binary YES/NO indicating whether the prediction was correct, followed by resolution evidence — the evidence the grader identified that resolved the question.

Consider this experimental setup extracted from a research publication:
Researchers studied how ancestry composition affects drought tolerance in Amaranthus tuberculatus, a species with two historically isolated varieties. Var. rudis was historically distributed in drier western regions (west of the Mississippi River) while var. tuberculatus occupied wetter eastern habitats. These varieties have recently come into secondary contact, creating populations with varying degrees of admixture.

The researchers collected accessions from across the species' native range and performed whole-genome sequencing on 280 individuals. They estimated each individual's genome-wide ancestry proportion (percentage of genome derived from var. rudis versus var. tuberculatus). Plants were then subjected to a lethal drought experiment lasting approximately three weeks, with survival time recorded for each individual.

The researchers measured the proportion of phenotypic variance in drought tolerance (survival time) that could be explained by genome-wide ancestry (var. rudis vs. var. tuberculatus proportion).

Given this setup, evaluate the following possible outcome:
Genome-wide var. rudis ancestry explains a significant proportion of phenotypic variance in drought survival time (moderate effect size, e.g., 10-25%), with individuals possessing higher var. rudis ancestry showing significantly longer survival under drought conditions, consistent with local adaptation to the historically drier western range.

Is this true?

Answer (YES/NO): NO